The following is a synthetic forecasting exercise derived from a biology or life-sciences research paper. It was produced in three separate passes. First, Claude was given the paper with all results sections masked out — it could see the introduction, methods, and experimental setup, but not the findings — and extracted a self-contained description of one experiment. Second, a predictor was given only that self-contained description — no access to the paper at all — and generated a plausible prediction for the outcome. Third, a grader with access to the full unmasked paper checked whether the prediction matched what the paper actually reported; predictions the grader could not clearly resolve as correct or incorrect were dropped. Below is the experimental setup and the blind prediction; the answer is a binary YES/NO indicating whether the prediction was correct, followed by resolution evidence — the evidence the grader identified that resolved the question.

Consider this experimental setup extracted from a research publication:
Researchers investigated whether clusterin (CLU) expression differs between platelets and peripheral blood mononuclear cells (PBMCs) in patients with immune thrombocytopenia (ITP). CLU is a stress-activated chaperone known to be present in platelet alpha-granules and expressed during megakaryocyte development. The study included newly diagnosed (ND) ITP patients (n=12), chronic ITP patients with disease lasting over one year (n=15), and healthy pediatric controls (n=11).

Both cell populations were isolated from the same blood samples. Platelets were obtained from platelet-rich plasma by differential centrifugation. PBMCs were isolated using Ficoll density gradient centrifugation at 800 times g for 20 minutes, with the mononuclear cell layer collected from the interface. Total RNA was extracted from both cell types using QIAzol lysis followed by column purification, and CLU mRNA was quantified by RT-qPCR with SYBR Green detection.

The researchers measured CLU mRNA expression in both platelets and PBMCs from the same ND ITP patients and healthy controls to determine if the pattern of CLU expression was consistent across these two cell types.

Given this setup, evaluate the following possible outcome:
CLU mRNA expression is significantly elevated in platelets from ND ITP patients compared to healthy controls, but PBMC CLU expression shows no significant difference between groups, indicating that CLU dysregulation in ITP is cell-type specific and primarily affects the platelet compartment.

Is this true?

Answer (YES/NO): NO